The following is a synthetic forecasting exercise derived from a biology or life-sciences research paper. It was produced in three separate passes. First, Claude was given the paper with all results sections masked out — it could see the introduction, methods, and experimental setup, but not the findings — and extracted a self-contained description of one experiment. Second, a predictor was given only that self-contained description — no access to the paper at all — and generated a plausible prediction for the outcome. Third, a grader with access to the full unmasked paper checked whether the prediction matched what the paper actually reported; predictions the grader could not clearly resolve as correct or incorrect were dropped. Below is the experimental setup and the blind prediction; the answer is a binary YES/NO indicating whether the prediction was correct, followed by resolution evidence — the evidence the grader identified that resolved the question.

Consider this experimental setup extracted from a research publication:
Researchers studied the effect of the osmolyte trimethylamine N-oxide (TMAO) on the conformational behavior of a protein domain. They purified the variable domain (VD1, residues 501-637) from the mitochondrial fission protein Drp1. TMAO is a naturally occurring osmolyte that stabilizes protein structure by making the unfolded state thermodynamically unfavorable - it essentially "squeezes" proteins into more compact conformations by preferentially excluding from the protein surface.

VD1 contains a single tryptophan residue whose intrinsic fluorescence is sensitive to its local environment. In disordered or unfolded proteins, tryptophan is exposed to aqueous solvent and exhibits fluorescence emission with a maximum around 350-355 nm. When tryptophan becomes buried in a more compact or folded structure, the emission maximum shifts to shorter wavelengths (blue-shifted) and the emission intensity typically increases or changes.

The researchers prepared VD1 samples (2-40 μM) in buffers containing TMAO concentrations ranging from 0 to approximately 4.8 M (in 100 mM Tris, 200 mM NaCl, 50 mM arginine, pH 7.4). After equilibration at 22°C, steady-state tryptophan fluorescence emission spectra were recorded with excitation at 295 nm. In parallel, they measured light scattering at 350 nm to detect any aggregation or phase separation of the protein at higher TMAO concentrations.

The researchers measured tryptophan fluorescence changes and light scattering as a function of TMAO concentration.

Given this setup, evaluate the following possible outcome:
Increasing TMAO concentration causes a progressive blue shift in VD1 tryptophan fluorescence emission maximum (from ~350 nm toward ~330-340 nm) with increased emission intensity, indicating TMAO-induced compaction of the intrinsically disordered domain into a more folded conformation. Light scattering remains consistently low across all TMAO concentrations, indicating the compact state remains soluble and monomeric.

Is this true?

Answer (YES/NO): NO